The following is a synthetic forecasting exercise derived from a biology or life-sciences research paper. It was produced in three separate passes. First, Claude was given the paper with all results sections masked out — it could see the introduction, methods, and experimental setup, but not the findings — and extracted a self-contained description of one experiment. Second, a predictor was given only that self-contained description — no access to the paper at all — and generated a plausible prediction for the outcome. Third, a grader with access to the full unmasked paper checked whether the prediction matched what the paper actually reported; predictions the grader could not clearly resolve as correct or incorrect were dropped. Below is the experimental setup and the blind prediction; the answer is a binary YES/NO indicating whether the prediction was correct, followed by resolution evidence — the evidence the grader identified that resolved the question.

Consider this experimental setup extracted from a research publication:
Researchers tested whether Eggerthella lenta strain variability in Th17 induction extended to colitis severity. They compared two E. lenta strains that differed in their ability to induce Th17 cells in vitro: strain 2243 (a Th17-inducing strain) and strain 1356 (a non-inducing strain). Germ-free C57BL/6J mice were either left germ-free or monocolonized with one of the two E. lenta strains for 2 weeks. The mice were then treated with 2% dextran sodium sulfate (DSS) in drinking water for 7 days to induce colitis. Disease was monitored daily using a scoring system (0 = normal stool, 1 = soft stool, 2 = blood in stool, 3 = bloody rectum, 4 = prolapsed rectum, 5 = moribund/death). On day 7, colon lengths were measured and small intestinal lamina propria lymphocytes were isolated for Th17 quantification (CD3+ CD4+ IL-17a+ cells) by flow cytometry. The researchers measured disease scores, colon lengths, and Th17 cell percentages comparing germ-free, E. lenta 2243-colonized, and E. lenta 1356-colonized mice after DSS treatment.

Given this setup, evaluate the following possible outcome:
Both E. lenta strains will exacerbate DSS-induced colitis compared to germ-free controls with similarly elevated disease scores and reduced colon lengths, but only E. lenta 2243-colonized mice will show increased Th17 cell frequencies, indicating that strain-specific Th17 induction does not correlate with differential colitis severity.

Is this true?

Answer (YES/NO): NO